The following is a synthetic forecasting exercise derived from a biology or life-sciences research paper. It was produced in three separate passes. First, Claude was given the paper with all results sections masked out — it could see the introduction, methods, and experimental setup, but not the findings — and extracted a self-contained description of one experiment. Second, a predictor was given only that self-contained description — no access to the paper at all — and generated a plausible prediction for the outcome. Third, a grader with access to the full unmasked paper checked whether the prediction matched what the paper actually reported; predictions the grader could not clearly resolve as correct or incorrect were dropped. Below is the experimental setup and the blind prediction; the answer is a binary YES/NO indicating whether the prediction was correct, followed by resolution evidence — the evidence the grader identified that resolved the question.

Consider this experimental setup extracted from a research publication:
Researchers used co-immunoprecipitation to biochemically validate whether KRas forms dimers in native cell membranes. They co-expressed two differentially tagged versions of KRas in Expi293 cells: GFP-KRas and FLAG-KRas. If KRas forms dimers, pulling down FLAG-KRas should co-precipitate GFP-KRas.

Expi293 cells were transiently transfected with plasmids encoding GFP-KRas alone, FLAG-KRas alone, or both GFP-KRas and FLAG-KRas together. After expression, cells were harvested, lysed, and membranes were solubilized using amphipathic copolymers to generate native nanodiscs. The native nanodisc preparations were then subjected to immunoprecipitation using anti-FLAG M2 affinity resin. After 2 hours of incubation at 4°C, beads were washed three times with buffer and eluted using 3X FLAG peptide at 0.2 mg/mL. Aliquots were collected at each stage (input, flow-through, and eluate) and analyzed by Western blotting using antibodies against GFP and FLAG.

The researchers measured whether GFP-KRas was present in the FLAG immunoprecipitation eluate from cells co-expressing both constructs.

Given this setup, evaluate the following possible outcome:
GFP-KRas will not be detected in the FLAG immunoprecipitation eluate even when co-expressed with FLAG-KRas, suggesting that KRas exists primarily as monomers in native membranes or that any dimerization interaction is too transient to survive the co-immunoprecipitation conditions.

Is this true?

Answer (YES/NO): NO